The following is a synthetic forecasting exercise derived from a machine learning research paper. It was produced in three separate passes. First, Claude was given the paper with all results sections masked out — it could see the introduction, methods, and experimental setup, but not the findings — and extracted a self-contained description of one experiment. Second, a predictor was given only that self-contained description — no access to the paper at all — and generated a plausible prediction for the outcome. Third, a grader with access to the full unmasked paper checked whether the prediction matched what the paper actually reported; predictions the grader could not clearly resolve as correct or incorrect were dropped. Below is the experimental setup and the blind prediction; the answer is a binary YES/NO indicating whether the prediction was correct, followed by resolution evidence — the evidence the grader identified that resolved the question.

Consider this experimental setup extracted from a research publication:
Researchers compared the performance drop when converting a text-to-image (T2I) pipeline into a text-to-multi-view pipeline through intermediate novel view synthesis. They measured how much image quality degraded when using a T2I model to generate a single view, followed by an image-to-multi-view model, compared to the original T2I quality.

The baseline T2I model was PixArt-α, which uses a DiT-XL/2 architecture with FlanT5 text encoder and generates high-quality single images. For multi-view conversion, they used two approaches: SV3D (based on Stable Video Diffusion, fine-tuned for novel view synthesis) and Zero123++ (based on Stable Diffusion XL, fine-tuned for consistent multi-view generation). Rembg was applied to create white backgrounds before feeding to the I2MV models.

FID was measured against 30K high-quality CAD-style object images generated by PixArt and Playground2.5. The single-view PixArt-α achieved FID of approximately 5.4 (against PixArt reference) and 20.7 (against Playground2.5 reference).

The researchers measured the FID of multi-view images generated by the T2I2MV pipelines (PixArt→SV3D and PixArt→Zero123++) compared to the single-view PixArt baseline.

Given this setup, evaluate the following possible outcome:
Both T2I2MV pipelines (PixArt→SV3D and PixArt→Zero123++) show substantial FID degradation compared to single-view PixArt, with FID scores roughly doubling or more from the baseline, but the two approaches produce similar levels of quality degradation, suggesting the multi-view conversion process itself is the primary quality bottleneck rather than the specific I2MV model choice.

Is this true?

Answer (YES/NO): YES